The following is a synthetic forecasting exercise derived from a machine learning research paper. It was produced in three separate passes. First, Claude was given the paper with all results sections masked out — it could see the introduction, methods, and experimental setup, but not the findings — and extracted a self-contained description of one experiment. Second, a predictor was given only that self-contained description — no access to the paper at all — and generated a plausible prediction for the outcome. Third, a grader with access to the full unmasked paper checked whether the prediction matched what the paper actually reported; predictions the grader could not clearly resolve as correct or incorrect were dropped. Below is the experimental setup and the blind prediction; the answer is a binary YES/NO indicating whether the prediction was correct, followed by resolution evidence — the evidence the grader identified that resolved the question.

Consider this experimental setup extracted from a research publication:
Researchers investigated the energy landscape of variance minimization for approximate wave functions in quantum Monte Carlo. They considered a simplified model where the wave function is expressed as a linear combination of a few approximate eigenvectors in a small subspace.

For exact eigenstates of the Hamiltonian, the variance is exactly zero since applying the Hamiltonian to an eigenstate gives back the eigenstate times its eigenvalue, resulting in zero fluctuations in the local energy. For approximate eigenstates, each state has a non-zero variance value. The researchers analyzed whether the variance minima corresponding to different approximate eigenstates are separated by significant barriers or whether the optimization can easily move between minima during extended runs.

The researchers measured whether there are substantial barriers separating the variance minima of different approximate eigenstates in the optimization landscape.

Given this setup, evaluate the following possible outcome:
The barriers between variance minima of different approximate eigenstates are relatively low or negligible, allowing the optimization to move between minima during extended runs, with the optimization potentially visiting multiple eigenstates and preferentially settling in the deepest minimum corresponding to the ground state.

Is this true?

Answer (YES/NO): NO